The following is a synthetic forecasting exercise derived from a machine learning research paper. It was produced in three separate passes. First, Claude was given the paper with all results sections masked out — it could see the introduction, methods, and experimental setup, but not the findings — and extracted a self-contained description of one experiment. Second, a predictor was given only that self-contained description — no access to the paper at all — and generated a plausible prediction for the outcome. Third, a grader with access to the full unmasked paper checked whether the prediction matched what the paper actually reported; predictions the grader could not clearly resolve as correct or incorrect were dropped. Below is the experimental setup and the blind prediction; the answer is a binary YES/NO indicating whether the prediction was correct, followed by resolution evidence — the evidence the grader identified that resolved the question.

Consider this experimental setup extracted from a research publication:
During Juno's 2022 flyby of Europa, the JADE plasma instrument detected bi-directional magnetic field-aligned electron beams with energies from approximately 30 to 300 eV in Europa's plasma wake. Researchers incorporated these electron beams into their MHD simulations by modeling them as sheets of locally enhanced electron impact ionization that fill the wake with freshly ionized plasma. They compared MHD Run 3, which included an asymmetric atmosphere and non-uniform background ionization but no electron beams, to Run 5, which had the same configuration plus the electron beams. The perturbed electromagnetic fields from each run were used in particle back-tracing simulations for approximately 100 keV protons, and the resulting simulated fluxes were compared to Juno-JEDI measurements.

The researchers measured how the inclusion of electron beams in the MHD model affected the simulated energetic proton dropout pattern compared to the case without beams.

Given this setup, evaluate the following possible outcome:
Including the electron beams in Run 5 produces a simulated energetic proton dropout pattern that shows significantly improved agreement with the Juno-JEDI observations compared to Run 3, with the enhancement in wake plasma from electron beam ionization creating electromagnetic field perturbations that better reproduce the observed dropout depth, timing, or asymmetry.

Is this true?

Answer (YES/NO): YES